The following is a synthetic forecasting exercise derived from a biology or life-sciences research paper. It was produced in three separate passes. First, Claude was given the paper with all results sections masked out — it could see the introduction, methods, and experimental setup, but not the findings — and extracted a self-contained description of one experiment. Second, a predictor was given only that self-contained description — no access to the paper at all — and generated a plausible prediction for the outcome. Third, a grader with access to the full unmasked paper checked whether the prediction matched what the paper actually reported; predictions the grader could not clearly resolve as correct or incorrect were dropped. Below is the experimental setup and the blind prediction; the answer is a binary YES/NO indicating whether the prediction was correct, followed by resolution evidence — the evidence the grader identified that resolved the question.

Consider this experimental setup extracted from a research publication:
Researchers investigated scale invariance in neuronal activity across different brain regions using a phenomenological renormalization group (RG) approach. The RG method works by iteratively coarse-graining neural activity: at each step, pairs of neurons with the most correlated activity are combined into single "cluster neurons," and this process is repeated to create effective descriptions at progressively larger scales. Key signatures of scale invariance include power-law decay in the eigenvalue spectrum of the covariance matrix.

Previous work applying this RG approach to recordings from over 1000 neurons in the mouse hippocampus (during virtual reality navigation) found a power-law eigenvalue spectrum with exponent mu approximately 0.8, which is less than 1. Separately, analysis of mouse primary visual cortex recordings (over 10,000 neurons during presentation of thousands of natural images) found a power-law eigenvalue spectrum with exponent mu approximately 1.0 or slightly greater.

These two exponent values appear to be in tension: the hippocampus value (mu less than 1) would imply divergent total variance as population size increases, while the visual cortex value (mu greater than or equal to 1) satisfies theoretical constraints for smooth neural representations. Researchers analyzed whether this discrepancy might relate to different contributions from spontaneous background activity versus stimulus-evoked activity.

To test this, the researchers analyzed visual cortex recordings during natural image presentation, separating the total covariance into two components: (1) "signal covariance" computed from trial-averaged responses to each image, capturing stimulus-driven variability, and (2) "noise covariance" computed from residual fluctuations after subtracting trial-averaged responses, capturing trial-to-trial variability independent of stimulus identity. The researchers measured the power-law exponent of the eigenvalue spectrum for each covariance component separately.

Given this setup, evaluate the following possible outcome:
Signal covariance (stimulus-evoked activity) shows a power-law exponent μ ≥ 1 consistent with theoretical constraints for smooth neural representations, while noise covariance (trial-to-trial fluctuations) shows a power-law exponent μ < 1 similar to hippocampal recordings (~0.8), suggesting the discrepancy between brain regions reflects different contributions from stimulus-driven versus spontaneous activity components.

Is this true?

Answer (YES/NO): YES